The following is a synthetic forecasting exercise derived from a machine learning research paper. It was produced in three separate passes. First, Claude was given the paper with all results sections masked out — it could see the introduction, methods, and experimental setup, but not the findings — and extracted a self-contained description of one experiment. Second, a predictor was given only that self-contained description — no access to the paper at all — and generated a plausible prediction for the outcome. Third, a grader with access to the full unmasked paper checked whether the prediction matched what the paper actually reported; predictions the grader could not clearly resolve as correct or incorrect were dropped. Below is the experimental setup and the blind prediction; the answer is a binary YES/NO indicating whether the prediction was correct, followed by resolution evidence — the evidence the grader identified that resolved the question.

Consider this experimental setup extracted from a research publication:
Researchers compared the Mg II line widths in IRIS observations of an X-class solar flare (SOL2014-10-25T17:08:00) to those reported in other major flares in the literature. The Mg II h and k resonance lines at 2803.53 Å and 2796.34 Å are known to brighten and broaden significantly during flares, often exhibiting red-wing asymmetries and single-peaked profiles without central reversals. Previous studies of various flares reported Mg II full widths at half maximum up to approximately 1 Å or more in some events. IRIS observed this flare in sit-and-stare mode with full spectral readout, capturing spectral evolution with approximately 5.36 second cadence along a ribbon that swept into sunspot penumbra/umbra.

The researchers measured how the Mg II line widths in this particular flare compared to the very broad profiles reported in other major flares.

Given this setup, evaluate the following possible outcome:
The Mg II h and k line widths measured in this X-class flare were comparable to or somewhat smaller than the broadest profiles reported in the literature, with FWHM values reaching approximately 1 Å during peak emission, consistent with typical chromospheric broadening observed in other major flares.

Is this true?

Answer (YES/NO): NO